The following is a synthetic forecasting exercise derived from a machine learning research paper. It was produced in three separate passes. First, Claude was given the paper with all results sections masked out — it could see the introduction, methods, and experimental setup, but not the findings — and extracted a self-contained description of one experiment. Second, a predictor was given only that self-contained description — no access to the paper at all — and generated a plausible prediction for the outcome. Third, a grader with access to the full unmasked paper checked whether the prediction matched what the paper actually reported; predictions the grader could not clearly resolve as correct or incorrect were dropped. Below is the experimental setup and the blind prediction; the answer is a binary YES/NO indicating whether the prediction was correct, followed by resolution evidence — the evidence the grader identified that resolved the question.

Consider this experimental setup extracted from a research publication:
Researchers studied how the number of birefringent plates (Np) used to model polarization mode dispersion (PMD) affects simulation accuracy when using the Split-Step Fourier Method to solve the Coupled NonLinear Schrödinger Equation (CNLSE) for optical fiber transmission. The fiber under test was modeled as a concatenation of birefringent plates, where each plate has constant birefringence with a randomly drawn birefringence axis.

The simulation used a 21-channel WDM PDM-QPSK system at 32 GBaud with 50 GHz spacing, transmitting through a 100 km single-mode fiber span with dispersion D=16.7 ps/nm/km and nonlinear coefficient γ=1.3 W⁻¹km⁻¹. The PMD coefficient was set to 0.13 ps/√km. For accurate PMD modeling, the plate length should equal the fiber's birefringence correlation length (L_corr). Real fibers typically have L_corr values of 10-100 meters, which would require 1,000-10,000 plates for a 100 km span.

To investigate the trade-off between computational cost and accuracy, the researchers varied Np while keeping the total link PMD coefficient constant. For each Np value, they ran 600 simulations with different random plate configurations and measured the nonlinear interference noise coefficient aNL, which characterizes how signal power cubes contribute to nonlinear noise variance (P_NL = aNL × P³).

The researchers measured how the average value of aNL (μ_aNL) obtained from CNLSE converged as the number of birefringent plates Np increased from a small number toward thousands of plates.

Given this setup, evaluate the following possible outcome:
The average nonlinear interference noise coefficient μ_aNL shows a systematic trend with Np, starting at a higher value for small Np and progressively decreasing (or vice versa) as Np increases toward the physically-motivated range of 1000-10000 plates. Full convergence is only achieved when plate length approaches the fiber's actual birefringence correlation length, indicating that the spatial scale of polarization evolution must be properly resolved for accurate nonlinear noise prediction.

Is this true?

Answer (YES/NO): YES